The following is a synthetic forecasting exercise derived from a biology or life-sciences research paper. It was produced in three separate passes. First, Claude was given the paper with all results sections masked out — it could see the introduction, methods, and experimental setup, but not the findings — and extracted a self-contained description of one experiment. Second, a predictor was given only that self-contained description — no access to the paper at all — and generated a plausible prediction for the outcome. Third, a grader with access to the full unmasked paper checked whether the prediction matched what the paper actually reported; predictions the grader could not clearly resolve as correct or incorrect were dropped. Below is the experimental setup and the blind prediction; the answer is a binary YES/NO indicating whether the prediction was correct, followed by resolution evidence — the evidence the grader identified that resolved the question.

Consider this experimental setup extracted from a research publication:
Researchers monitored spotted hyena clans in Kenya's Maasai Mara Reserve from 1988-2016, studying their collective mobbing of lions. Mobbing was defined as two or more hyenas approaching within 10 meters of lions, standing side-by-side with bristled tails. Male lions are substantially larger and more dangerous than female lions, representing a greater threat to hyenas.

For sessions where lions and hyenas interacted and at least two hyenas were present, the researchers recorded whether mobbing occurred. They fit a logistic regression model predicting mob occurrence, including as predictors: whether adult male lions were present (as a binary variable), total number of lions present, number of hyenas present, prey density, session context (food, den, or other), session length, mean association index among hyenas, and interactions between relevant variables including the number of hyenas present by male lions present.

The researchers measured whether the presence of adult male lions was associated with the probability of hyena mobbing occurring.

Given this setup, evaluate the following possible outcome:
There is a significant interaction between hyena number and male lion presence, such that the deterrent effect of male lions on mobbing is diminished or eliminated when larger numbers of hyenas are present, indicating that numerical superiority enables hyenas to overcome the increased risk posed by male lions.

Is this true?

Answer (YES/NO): NO